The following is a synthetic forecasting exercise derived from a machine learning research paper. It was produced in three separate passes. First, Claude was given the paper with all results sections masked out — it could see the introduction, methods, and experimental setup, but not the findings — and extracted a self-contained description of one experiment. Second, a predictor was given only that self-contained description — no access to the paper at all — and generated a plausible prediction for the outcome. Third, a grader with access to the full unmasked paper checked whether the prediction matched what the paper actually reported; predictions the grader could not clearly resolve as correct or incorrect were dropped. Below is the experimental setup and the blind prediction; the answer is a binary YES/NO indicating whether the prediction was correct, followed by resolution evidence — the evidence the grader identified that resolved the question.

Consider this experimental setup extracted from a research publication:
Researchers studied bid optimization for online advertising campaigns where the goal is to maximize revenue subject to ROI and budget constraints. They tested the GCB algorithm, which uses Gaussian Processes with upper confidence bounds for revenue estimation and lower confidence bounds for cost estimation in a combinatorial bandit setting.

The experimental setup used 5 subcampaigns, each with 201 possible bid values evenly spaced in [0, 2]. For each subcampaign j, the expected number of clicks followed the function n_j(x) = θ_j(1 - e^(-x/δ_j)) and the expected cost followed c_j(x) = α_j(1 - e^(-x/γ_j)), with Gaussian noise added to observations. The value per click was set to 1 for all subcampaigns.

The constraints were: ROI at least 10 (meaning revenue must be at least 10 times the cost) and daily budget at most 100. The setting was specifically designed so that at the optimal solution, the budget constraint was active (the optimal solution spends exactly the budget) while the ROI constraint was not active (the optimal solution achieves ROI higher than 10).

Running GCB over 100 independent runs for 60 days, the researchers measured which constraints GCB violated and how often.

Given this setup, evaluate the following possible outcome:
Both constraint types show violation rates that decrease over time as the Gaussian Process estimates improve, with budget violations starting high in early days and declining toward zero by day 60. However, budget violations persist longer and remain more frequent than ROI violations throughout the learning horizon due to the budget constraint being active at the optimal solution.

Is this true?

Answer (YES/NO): NO